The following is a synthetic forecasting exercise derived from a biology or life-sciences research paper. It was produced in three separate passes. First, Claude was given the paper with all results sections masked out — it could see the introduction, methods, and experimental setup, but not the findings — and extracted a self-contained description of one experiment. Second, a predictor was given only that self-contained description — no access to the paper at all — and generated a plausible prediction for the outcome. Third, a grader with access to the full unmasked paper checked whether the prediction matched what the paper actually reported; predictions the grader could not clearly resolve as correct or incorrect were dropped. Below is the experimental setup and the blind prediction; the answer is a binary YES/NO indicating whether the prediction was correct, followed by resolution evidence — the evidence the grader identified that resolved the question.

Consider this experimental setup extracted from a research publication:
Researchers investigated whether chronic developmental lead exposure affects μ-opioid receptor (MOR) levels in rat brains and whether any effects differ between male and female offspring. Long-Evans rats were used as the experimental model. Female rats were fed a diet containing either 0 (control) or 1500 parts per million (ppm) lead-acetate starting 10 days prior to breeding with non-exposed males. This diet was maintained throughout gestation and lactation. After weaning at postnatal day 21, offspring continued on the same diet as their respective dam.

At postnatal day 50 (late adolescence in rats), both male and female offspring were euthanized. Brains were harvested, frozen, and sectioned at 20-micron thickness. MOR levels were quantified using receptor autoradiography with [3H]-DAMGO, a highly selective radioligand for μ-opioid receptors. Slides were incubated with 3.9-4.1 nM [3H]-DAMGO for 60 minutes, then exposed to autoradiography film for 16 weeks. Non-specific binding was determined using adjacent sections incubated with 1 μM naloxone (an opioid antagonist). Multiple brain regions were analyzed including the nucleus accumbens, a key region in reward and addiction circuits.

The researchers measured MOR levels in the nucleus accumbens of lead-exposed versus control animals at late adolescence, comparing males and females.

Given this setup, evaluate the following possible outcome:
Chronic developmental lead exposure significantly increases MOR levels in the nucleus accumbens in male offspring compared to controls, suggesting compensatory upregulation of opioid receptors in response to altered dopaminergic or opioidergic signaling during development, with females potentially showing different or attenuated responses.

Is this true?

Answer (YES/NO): NO